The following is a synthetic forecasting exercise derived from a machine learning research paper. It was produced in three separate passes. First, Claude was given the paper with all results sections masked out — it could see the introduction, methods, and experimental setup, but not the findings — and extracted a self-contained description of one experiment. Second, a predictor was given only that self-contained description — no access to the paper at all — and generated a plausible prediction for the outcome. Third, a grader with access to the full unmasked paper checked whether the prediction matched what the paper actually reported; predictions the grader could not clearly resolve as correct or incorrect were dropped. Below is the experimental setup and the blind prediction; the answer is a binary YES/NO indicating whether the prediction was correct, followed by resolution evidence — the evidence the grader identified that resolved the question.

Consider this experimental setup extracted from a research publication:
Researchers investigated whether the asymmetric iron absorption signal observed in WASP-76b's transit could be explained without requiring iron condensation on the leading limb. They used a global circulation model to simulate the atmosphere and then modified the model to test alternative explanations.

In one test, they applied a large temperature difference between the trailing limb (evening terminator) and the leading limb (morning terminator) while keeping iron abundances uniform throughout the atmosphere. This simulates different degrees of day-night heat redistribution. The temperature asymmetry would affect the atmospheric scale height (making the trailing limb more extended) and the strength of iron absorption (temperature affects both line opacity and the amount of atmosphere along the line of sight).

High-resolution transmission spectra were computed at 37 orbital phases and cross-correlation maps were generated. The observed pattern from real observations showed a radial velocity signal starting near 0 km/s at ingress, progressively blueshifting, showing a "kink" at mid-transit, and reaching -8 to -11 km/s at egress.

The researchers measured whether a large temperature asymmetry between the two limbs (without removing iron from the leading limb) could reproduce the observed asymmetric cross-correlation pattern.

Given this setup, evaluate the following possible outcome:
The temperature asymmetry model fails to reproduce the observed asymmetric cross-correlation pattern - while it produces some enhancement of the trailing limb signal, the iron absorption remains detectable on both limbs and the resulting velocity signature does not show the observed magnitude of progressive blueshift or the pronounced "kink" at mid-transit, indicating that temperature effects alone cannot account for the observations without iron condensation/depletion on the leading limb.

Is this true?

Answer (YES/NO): NO